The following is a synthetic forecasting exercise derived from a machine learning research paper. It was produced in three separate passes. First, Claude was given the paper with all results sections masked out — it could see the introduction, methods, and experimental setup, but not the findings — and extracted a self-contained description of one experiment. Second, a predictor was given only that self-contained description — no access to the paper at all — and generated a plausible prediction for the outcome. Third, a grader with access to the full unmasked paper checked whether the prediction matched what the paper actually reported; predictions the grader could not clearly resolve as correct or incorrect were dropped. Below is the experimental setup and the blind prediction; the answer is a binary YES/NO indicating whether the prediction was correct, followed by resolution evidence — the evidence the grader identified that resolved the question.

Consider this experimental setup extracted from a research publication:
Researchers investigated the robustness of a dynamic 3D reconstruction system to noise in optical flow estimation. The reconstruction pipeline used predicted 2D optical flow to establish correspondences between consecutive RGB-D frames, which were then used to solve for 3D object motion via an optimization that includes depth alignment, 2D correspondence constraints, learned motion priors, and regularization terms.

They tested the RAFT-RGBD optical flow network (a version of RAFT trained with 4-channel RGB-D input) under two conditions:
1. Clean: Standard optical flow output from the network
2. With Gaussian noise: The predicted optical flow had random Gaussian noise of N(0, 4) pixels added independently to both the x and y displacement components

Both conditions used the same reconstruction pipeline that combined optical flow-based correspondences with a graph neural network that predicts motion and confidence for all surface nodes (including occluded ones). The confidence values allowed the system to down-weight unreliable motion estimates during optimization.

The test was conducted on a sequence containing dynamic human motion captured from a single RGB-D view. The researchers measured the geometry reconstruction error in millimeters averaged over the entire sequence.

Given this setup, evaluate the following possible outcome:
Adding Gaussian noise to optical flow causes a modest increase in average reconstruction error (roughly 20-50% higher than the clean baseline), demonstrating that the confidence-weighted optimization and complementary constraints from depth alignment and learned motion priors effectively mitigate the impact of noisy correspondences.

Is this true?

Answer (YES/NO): NO